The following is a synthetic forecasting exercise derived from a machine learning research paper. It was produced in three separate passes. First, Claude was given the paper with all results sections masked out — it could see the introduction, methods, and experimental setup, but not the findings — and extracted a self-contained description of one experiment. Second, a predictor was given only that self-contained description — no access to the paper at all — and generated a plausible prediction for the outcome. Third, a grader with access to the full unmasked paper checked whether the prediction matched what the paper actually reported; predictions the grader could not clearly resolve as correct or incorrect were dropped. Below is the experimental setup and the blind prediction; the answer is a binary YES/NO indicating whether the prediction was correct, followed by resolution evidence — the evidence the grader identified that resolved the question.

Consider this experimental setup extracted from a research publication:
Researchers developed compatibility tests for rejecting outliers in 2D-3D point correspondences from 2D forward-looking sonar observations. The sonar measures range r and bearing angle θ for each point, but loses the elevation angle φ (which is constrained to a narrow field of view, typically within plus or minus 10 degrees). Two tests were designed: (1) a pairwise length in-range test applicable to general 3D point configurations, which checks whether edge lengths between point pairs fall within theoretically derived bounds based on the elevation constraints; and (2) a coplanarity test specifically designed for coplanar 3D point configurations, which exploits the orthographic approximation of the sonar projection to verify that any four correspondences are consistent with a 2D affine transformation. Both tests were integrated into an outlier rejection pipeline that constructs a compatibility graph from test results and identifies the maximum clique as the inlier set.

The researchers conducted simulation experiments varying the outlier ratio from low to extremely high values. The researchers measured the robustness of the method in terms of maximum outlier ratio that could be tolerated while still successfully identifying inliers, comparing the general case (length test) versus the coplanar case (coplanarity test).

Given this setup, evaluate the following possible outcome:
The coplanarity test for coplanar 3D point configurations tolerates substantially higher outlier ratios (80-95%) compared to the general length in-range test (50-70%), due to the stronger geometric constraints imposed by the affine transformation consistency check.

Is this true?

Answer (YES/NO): NO